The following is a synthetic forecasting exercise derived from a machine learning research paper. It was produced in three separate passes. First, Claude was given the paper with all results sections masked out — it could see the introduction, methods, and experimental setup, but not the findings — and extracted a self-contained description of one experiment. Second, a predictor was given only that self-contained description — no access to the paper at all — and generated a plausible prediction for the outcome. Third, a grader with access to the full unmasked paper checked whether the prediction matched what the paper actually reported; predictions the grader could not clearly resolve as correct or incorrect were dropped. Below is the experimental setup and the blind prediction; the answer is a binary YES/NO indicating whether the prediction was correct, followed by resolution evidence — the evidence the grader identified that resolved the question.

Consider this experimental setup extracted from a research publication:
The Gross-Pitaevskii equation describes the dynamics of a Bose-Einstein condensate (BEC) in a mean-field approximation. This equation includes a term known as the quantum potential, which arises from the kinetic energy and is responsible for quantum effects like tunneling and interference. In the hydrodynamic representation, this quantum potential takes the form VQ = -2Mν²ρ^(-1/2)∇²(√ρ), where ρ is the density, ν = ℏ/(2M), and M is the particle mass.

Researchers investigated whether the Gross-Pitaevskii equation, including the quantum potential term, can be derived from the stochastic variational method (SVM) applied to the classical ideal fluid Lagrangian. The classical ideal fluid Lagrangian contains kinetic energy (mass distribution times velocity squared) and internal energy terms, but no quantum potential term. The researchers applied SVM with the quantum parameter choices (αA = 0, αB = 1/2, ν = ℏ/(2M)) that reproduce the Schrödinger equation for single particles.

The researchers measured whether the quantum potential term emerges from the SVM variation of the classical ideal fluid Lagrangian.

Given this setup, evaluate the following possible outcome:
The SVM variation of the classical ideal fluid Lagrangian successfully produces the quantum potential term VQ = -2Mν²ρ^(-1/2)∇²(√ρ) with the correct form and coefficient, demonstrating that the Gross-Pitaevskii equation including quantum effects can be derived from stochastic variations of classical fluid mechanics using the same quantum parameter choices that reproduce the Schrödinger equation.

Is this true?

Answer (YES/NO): YES